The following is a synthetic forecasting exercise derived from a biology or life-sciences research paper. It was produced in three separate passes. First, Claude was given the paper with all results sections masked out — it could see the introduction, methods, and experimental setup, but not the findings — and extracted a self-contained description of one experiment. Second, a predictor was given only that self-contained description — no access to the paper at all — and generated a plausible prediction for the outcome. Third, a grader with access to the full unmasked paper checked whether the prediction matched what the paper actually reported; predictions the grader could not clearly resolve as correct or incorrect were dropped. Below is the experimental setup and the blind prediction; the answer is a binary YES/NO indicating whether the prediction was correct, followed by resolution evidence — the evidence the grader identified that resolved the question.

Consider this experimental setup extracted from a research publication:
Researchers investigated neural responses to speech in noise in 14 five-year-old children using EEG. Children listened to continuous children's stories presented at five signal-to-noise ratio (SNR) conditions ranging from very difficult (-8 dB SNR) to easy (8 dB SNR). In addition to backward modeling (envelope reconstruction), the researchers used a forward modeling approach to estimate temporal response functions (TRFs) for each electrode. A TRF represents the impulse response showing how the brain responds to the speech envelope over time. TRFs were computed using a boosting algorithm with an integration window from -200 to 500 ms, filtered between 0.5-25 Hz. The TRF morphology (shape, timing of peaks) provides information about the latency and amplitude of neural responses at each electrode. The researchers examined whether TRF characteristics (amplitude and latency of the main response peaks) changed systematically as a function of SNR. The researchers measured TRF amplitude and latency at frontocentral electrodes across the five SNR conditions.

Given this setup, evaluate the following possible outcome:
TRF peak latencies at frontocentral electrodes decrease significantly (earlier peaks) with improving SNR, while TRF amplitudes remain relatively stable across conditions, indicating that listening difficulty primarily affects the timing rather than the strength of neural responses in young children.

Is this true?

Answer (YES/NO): NO